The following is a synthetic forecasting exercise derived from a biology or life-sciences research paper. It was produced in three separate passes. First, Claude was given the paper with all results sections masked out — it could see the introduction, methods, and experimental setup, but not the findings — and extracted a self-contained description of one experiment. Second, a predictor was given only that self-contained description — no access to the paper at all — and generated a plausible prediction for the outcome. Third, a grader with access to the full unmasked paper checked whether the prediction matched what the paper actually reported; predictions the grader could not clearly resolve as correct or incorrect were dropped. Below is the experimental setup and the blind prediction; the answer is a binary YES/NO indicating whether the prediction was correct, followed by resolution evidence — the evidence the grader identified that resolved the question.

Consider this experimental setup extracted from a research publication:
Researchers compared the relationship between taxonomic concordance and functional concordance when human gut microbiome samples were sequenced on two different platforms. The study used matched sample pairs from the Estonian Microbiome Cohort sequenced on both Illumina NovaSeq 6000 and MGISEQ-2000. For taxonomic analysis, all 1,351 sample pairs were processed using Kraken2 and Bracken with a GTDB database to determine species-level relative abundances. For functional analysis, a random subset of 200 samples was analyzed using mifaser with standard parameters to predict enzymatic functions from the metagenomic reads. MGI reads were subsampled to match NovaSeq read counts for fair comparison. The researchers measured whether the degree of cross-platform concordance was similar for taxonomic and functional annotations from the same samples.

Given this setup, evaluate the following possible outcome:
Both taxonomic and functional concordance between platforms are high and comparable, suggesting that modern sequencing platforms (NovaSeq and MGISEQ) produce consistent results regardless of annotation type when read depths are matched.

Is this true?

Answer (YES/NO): NO